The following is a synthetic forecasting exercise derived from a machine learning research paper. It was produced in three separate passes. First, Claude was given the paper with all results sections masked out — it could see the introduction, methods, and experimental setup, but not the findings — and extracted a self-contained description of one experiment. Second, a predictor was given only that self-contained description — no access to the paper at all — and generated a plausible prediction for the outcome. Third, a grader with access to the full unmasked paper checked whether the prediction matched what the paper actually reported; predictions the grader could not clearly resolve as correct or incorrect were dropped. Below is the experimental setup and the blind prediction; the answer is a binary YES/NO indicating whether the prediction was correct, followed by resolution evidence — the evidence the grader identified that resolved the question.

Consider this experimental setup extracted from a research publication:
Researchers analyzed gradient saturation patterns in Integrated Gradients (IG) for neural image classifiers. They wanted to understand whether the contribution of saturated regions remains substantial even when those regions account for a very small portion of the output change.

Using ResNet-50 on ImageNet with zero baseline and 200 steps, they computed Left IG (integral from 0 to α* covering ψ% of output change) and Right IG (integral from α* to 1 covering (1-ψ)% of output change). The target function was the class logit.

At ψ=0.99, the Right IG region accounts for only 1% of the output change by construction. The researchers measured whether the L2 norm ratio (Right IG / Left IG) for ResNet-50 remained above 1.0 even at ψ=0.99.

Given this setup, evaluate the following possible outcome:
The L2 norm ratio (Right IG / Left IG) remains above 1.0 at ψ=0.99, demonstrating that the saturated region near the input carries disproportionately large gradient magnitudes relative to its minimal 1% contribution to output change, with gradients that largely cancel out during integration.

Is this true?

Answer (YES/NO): YES